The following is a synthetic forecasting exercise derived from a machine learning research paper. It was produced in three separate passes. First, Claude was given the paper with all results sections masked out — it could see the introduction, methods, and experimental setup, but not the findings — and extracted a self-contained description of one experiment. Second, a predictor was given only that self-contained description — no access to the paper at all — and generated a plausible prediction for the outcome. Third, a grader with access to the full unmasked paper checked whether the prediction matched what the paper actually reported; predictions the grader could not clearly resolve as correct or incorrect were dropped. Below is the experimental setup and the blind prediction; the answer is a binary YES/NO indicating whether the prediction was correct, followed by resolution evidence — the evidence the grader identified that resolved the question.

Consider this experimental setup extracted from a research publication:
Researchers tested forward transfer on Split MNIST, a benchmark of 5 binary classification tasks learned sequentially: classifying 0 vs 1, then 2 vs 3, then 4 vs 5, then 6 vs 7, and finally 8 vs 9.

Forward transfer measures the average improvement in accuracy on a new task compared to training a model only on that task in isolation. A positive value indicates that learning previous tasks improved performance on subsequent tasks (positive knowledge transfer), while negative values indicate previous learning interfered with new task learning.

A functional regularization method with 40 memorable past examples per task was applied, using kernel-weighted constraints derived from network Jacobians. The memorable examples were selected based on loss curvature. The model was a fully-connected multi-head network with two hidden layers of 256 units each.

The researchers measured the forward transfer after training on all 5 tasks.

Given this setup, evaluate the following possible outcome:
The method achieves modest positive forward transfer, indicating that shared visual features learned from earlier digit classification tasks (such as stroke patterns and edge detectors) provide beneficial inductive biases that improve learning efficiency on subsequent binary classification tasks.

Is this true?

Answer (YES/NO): NO